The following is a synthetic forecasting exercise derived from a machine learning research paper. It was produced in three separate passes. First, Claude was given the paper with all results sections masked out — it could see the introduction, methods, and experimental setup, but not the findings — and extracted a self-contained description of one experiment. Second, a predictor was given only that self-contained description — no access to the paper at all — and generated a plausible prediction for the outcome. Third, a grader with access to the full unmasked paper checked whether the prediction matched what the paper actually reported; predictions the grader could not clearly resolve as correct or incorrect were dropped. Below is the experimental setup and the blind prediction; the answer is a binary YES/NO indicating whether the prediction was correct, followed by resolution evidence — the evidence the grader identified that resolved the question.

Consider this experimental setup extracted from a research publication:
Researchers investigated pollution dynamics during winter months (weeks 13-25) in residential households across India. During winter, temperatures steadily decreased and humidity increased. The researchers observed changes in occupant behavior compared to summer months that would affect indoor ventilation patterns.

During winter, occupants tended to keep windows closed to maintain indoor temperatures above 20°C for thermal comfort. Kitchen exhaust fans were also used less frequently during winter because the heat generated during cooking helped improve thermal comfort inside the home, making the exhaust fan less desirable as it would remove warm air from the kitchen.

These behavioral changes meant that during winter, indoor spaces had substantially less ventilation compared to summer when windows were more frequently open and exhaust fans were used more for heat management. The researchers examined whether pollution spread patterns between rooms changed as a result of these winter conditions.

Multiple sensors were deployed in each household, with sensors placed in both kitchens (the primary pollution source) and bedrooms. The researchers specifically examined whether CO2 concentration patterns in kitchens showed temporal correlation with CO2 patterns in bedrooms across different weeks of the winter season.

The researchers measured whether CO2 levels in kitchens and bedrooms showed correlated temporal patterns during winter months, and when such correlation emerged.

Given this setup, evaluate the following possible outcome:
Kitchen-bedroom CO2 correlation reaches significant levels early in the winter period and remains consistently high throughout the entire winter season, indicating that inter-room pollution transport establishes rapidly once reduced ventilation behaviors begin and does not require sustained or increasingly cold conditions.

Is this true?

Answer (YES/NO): NO